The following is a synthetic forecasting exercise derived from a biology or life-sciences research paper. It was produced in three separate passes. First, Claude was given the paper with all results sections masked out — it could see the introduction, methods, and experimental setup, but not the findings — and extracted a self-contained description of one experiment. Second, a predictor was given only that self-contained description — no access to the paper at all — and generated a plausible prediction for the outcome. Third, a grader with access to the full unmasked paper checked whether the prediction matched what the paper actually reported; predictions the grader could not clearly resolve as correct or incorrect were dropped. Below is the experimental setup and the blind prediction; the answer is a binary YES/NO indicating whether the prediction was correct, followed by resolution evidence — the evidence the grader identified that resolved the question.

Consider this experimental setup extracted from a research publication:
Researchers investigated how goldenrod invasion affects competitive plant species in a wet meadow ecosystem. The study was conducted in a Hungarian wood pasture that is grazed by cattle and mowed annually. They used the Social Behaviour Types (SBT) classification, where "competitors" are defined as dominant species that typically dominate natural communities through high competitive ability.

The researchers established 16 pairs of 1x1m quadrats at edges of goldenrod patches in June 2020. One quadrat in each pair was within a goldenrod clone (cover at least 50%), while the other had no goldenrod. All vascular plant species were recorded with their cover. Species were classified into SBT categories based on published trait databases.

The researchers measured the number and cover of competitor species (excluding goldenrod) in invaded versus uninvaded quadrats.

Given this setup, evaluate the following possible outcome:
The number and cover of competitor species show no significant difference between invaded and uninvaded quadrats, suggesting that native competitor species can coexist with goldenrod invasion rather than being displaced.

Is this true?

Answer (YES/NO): NO